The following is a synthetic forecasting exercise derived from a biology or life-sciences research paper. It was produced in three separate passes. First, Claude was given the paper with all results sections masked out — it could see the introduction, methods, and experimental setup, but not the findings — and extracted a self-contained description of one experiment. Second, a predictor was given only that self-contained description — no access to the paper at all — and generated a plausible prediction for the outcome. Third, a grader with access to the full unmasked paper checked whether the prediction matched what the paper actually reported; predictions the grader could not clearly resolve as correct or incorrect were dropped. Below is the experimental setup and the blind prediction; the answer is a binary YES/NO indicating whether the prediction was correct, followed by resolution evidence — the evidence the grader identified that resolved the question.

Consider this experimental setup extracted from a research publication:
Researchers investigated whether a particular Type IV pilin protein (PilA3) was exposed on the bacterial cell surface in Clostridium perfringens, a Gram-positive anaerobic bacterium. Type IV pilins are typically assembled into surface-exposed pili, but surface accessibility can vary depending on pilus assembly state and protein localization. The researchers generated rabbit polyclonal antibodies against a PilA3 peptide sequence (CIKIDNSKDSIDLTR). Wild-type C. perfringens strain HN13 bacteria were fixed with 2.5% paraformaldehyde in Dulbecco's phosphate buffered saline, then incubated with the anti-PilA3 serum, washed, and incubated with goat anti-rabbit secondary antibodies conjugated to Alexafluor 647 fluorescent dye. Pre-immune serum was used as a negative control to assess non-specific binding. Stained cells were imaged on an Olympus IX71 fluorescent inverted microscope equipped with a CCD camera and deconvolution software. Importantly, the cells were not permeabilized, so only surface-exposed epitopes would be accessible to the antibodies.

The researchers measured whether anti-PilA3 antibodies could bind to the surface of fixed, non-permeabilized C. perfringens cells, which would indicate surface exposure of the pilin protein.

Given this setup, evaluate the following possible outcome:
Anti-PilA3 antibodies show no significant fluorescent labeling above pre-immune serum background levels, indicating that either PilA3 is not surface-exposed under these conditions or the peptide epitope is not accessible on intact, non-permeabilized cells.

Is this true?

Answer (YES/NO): NO